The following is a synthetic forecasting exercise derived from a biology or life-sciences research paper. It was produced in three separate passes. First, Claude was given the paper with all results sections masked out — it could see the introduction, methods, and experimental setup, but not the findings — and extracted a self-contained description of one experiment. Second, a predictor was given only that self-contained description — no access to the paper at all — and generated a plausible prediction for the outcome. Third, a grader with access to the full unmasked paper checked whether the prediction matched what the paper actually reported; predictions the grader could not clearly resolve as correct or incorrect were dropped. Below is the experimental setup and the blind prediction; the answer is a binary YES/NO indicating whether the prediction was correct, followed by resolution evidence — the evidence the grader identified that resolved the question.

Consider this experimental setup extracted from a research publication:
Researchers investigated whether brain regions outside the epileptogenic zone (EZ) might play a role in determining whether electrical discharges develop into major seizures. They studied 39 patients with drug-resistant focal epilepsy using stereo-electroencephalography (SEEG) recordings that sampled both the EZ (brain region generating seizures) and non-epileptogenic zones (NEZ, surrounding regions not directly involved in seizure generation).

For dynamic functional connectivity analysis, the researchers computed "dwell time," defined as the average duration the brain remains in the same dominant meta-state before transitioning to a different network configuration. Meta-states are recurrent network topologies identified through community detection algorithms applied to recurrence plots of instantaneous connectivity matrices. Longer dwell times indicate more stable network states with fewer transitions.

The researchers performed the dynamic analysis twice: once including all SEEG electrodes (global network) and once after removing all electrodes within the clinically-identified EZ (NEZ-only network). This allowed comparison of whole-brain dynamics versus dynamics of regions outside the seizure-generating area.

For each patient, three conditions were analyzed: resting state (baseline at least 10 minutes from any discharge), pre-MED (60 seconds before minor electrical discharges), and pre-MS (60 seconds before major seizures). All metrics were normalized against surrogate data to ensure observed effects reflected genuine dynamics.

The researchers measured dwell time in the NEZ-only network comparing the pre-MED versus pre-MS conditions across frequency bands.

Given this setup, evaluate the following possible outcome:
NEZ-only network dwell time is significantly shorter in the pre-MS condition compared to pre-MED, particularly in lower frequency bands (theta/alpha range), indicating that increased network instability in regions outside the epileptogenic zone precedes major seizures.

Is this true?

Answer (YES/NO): NO